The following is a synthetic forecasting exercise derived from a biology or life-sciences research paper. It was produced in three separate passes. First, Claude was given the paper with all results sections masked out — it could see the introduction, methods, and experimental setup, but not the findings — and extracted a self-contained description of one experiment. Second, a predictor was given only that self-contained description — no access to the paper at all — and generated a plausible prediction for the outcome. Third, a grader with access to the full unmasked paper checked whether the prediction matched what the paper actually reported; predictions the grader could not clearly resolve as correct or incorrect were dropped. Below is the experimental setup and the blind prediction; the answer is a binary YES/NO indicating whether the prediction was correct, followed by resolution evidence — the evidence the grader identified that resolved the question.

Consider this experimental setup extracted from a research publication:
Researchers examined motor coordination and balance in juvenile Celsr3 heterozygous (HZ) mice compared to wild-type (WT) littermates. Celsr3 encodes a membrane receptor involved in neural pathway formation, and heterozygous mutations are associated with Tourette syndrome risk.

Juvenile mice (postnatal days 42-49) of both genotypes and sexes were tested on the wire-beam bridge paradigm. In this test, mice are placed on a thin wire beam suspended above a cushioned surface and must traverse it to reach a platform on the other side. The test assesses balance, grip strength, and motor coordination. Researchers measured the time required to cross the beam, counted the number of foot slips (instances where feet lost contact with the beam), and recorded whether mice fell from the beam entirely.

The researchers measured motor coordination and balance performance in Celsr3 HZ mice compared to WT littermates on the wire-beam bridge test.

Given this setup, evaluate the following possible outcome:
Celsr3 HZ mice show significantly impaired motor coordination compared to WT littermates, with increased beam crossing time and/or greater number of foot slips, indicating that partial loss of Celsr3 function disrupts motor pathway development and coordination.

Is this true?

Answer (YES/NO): NO